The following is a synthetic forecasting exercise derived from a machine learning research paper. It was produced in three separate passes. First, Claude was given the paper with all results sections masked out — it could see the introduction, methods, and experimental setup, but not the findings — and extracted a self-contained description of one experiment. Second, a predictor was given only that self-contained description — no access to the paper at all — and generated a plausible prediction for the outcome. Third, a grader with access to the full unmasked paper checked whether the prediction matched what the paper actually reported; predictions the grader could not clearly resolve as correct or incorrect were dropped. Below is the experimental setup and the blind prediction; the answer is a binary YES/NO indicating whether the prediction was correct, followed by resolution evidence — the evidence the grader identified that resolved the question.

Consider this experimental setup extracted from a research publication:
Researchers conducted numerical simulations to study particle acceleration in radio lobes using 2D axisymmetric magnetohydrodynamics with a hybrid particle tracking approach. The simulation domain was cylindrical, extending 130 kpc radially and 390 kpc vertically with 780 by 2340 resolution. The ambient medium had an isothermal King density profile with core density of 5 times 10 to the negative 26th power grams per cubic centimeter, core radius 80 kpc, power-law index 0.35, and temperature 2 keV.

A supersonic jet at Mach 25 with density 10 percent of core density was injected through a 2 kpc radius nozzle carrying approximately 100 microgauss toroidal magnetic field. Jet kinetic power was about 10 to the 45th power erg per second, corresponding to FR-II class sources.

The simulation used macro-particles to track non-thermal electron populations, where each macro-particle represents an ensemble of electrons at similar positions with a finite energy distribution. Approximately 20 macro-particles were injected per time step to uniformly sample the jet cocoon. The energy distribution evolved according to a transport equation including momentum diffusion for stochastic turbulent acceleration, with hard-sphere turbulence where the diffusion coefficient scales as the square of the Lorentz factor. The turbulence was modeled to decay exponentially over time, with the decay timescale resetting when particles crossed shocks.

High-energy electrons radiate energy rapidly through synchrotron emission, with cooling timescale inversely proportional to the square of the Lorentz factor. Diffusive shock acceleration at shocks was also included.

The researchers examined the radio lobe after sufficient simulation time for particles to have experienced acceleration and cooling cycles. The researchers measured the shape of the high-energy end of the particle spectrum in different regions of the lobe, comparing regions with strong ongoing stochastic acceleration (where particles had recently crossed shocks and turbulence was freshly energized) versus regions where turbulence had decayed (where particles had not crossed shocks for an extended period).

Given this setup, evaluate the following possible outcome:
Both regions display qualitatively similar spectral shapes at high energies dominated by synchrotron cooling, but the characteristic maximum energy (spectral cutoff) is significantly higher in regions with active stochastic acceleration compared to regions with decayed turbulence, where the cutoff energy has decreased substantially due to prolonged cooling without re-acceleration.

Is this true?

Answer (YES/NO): NO